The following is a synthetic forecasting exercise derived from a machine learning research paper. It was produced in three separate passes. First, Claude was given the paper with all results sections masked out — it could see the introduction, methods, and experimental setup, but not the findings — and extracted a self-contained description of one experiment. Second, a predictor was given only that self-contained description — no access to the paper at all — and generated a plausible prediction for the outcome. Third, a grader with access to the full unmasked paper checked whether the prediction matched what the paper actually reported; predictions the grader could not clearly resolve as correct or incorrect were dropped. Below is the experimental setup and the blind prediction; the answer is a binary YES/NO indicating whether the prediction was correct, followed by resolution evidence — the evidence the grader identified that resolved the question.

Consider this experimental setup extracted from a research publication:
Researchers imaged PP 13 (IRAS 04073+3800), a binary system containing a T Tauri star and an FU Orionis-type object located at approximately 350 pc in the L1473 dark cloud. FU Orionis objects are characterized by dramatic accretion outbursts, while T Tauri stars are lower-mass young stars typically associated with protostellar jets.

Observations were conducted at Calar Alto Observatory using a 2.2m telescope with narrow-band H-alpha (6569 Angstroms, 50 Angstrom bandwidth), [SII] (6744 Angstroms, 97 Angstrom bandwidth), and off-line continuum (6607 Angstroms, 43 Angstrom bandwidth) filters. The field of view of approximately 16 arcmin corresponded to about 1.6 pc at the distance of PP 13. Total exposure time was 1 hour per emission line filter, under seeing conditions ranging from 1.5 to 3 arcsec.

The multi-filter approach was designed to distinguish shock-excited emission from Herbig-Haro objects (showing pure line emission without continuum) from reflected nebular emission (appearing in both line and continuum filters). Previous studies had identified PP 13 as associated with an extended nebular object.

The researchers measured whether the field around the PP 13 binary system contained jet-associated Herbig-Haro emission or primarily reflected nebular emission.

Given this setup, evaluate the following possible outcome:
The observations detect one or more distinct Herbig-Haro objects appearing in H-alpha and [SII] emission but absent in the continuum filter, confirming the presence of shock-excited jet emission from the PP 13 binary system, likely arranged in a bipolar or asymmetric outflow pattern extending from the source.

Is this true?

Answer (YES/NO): YES